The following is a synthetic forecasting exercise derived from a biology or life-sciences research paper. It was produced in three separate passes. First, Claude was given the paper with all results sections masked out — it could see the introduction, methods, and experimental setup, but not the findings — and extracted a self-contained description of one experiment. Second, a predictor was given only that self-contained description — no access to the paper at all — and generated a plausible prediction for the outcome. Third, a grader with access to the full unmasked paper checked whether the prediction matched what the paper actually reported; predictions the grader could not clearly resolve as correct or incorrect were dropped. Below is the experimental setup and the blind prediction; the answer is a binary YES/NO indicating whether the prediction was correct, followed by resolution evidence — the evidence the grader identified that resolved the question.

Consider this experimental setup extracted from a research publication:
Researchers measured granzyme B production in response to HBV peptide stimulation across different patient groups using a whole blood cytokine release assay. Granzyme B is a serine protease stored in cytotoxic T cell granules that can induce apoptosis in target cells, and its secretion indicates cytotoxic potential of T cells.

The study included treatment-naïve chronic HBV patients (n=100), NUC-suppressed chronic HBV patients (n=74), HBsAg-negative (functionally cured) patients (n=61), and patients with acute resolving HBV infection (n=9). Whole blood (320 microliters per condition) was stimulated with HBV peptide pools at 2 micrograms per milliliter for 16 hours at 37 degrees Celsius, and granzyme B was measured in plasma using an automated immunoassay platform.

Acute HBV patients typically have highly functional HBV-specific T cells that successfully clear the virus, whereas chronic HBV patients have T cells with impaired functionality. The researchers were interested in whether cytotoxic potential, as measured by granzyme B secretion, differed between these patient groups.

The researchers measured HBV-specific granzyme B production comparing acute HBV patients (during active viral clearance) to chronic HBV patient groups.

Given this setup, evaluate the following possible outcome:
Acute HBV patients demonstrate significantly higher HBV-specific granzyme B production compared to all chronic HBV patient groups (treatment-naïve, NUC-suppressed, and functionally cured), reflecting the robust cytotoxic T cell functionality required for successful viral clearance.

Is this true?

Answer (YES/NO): NO